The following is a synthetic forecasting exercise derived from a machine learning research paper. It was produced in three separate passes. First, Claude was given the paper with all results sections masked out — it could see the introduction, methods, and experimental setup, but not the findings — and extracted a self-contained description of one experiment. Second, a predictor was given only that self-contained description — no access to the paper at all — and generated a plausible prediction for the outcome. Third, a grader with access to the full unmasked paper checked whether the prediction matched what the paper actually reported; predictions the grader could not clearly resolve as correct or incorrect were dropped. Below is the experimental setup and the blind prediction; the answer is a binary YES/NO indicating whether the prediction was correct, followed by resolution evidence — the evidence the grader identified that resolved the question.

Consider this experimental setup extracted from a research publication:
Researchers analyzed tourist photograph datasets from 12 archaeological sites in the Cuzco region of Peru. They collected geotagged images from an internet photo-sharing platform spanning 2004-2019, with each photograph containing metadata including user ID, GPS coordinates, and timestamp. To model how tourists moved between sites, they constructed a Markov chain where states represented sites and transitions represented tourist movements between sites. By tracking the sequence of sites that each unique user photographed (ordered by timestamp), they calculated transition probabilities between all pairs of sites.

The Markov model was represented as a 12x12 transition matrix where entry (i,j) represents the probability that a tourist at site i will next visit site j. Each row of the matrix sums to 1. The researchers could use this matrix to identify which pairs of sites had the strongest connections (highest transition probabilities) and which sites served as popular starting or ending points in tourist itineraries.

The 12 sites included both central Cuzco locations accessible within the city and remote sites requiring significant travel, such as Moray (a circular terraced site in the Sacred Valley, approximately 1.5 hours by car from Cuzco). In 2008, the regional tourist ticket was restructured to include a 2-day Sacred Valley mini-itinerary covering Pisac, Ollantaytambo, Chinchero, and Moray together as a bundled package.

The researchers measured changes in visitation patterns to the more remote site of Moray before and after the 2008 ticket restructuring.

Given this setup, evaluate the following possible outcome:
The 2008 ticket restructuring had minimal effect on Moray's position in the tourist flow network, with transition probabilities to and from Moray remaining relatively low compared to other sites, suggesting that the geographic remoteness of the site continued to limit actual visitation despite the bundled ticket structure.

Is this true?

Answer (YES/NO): NO